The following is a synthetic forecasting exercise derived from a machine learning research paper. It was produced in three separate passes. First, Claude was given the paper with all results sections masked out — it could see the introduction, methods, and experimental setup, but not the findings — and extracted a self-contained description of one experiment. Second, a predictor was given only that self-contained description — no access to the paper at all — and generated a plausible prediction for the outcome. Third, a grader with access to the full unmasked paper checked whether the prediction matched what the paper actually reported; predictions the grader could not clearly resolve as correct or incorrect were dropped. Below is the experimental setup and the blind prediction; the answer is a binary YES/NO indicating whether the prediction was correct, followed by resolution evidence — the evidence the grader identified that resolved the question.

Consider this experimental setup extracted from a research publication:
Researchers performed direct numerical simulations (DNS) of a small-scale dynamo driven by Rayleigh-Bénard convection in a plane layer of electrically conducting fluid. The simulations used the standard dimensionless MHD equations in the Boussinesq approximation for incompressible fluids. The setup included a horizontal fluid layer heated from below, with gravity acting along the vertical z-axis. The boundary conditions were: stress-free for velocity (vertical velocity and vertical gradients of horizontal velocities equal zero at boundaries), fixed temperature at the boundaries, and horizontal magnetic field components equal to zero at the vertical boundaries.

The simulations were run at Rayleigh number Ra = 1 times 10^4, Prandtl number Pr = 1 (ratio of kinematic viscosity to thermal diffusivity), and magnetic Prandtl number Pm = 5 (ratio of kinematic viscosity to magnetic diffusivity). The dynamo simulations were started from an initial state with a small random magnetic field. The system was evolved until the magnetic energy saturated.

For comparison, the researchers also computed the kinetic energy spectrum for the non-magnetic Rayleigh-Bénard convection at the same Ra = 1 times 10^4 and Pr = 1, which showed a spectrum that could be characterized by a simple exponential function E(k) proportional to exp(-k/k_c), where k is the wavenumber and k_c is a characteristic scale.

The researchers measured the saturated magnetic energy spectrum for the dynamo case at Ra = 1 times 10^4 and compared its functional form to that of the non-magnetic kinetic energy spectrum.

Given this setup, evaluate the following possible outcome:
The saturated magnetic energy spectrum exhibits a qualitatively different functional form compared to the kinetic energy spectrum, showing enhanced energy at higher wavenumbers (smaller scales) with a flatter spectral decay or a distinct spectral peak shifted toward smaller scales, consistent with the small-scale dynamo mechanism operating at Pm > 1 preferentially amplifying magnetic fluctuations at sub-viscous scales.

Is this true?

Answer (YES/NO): NO